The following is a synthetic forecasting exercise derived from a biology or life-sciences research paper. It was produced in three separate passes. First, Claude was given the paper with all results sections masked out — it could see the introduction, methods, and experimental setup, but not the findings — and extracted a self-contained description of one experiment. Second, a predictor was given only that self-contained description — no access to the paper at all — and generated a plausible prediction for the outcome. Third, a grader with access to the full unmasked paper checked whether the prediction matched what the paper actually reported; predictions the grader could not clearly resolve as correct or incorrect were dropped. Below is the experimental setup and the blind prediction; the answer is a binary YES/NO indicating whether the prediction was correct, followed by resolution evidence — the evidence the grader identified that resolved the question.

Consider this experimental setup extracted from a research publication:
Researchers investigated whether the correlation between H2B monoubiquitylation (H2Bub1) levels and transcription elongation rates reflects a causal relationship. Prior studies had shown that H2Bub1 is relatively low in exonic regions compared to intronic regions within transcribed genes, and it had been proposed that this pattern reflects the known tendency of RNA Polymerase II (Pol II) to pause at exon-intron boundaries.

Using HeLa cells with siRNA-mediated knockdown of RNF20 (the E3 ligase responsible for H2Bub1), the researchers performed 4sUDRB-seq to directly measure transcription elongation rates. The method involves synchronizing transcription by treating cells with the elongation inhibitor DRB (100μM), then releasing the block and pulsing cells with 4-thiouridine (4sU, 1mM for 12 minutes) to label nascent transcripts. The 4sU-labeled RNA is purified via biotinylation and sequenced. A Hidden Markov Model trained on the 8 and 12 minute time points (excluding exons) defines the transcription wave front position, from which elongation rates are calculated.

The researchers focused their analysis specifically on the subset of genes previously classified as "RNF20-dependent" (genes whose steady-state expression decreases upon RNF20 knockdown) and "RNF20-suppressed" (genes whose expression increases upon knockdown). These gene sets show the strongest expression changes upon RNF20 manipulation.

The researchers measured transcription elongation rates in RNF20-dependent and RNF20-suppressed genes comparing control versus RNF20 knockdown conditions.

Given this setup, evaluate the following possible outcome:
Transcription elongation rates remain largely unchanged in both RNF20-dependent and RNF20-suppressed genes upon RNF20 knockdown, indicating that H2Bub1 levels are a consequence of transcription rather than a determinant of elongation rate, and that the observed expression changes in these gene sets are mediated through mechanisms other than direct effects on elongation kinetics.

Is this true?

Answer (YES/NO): YES